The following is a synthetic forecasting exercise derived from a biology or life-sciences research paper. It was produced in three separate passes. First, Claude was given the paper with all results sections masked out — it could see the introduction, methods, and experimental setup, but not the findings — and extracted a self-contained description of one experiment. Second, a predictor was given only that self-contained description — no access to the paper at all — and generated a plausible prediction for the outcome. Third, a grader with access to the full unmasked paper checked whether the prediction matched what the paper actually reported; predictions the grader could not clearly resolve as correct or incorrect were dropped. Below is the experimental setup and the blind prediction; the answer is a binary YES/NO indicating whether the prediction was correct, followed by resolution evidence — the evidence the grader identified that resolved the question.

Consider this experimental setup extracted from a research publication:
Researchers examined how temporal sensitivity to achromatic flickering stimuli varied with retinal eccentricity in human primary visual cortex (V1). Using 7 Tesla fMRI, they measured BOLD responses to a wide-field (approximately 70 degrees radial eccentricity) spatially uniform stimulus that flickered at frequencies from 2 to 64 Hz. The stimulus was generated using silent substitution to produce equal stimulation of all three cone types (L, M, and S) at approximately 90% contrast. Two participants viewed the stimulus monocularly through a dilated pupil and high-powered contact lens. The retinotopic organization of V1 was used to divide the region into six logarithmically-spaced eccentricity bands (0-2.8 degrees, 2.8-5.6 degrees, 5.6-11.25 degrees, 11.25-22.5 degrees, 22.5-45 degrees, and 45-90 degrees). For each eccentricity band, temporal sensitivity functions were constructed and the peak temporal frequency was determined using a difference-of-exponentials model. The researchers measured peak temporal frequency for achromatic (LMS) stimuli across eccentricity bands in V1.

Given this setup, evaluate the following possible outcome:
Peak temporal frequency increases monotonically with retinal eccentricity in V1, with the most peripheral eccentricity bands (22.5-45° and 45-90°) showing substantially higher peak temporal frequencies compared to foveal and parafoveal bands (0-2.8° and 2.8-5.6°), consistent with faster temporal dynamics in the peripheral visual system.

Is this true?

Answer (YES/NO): NO